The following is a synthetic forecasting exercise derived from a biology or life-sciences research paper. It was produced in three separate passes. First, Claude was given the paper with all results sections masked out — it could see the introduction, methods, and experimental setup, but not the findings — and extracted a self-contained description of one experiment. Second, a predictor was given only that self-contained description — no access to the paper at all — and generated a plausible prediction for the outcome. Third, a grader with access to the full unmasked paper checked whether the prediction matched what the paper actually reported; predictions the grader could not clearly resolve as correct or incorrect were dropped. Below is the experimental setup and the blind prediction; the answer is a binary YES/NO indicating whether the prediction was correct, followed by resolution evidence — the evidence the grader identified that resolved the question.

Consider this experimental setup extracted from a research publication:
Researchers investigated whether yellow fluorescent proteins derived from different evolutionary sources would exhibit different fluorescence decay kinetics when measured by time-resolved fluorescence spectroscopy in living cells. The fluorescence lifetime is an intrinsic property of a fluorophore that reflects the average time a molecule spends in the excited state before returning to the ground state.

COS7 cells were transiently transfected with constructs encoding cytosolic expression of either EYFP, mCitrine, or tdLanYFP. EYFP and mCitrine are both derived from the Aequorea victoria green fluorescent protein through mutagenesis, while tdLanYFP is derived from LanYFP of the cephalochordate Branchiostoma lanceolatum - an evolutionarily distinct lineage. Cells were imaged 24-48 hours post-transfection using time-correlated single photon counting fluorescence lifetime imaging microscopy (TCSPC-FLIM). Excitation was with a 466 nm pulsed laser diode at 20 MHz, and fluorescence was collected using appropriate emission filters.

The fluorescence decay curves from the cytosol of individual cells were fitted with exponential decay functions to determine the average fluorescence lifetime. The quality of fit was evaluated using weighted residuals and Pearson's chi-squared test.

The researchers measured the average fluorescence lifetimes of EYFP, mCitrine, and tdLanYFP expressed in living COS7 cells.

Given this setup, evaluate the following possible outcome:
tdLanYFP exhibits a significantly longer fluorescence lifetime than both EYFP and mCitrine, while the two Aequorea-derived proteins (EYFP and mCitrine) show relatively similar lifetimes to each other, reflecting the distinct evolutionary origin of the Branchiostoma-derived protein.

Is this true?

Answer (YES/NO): NO